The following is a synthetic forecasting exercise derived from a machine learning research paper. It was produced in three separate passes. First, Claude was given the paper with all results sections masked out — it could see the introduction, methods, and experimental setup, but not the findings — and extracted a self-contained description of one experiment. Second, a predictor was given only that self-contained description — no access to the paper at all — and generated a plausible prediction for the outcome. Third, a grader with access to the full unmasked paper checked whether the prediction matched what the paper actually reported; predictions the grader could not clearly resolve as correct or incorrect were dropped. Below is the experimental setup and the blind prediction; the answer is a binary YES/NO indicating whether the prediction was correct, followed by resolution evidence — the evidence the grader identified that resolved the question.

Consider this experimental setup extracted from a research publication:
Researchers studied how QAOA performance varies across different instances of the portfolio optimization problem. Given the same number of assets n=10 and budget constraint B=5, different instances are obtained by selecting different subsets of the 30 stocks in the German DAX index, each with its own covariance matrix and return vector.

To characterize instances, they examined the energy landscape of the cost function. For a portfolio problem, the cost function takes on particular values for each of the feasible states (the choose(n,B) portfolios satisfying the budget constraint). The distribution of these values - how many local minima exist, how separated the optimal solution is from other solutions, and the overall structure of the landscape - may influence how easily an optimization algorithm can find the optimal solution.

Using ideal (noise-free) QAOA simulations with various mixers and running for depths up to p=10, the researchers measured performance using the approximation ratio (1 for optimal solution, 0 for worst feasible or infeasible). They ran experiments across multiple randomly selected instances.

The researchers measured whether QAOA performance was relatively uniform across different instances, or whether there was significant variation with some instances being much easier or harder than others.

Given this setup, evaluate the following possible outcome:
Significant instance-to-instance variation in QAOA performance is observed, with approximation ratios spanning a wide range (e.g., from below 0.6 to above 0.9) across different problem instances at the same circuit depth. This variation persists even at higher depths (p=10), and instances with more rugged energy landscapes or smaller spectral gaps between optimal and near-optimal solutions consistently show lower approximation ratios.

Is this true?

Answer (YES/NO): NO